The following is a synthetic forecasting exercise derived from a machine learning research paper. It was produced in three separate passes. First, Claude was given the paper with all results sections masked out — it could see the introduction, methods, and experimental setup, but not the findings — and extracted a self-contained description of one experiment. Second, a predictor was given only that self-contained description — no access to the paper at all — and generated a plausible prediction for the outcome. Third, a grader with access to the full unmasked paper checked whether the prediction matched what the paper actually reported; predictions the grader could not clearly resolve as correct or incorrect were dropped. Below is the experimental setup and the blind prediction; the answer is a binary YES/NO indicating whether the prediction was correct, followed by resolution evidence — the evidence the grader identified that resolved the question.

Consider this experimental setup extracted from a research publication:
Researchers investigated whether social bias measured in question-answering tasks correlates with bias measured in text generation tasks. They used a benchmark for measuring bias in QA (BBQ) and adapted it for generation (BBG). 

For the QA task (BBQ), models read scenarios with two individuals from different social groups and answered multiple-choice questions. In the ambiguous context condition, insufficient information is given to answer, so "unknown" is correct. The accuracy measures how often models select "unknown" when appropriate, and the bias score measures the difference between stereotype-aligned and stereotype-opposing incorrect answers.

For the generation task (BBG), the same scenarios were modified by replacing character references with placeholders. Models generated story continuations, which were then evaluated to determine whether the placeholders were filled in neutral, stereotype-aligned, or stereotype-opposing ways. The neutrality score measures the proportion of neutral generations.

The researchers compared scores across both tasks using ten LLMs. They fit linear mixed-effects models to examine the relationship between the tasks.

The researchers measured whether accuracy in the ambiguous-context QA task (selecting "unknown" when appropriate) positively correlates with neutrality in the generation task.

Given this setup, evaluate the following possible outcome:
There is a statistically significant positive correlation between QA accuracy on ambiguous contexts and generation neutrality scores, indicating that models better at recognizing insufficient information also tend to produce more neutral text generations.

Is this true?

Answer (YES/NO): NO